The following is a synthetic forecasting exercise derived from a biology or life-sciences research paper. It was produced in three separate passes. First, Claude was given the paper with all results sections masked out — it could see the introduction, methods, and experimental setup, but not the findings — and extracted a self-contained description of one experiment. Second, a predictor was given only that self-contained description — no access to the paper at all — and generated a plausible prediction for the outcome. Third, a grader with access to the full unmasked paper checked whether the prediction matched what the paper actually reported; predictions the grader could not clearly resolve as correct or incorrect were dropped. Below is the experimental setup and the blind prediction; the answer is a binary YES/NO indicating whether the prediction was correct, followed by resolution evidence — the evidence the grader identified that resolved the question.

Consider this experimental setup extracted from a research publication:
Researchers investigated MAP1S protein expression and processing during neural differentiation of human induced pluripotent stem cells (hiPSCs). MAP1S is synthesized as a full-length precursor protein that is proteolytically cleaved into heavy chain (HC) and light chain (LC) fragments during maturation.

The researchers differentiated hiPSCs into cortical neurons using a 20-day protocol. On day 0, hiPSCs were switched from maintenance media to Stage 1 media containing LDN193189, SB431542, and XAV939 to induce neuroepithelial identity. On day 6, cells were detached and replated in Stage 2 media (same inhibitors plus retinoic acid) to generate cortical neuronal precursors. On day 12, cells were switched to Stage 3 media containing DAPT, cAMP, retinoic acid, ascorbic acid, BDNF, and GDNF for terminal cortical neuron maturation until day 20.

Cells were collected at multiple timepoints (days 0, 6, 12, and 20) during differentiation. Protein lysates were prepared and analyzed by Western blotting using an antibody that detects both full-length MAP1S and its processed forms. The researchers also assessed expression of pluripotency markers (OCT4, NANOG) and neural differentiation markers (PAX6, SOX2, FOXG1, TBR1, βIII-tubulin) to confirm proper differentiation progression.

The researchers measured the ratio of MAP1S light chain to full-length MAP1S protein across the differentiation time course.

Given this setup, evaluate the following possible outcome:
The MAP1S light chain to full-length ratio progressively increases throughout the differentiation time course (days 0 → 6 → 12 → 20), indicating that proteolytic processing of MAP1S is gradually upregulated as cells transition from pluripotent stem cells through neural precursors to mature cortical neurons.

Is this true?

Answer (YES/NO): YES